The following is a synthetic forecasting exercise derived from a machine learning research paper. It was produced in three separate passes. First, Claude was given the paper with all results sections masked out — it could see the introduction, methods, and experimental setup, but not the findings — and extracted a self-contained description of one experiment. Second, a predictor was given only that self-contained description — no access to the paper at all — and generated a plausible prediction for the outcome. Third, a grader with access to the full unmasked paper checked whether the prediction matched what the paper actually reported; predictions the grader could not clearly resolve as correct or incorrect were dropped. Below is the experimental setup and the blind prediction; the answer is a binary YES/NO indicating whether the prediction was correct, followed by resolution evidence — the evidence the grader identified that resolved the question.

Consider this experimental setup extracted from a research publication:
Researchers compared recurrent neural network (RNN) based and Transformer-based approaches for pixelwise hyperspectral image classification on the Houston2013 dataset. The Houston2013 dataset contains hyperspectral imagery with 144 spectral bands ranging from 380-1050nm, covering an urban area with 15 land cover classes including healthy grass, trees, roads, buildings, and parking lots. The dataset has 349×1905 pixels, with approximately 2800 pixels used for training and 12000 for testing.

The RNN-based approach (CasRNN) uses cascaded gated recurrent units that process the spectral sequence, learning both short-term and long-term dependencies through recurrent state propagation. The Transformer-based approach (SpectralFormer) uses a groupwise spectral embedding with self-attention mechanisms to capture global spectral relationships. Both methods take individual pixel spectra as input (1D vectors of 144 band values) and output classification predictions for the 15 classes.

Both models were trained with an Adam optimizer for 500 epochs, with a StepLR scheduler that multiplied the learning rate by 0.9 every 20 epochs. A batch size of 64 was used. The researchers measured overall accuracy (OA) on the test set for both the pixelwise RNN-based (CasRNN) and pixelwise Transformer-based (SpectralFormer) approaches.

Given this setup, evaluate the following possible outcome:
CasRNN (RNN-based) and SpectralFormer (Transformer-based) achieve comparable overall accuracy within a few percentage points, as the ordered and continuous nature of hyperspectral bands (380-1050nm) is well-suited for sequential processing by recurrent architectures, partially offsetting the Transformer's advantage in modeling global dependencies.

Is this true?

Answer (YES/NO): YES